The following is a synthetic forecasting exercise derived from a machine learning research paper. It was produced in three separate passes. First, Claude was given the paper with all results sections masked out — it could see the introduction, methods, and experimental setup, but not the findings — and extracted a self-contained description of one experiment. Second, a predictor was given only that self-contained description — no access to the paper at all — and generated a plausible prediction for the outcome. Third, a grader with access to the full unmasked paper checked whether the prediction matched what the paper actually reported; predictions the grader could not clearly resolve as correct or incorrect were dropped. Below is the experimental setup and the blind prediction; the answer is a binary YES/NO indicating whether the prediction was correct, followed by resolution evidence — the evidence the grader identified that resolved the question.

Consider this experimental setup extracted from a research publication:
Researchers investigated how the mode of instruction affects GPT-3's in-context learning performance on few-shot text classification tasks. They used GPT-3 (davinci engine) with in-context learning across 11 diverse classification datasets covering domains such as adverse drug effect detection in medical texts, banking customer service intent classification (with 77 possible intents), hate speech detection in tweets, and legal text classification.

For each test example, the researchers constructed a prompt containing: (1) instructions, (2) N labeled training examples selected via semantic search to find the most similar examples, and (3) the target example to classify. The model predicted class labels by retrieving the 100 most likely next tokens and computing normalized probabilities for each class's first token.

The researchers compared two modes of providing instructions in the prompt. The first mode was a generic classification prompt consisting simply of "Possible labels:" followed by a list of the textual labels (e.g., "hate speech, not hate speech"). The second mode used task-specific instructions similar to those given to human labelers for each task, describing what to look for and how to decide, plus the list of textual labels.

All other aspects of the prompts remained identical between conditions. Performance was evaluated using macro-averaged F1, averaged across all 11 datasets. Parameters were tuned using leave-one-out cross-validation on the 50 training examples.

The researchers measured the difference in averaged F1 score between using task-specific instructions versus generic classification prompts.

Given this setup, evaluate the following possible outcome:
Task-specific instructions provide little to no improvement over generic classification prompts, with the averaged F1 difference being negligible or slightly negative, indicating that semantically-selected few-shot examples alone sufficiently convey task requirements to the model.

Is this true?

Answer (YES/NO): NO